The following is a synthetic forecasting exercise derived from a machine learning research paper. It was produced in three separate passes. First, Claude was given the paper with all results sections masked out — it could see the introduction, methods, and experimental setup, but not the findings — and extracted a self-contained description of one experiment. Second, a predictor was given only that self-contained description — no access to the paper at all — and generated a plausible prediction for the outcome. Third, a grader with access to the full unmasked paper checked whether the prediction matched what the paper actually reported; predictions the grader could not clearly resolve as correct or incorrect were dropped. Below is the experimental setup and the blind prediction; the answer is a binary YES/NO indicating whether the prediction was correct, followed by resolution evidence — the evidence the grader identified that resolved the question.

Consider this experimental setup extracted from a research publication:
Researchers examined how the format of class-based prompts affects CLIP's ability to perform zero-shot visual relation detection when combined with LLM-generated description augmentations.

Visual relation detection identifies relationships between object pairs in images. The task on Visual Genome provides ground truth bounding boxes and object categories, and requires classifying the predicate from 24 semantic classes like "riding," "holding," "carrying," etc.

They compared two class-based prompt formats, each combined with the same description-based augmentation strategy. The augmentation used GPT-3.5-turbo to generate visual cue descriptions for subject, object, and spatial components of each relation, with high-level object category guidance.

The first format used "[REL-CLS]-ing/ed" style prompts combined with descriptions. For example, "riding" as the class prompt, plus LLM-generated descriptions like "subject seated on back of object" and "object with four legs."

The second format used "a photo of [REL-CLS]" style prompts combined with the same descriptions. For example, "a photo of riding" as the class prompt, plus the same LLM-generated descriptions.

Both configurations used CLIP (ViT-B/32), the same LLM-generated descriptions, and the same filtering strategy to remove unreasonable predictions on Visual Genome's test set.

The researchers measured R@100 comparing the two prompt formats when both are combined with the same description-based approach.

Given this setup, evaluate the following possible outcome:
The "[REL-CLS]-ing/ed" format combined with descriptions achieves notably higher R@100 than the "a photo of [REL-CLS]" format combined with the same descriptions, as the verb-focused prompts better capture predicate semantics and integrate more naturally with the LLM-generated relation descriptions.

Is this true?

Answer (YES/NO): NO